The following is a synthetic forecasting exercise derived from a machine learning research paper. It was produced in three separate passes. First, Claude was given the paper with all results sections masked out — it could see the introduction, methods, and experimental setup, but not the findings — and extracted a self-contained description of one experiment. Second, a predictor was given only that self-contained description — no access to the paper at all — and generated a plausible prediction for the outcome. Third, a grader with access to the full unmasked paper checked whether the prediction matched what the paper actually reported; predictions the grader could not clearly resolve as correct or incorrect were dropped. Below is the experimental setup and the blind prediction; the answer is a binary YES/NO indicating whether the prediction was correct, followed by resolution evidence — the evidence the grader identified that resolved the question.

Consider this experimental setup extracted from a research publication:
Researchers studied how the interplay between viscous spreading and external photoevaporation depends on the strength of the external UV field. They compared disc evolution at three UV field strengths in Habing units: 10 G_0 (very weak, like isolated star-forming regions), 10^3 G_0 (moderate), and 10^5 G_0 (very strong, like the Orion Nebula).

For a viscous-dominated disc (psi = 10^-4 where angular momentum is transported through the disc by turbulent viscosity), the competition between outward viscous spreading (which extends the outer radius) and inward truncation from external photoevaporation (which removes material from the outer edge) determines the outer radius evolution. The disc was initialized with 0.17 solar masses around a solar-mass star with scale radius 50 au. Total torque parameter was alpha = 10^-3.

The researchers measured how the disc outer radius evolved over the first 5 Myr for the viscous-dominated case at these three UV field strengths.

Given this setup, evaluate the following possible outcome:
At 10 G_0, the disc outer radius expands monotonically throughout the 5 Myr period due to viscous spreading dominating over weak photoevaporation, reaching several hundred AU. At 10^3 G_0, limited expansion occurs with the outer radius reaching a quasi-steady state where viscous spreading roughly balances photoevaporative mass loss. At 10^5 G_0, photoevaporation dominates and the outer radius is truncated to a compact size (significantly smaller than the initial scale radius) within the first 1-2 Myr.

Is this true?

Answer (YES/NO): NO